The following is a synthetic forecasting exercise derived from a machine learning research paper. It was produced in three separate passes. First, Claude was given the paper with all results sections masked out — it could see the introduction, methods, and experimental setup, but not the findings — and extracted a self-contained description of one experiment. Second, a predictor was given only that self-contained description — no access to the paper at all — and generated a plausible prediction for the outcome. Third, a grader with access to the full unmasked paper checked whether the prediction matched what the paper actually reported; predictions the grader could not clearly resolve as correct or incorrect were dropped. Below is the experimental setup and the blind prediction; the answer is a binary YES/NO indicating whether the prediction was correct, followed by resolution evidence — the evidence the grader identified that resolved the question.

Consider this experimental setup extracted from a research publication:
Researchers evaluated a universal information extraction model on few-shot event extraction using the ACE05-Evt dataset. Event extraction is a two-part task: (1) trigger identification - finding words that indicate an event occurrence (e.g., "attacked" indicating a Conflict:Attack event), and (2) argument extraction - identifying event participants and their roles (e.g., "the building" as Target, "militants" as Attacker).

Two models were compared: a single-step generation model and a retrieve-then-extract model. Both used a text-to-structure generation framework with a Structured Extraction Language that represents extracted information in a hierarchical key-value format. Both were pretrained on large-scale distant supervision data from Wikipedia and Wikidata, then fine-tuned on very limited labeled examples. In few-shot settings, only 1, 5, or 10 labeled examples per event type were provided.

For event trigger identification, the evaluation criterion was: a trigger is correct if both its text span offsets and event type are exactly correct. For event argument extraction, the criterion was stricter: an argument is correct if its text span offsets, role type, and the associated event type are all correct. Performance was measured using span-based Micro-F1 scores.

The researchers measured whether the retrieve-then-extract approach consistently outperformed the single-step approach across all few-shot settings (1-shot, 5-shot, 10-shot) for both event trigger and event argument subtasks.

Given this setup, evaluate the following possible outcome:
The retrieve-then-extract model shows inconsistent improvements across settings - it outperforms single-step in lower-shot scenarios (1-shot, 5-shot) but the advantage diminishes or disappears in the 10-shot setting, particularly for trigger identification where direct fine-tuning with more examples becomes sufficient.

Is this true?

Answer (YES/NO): NO